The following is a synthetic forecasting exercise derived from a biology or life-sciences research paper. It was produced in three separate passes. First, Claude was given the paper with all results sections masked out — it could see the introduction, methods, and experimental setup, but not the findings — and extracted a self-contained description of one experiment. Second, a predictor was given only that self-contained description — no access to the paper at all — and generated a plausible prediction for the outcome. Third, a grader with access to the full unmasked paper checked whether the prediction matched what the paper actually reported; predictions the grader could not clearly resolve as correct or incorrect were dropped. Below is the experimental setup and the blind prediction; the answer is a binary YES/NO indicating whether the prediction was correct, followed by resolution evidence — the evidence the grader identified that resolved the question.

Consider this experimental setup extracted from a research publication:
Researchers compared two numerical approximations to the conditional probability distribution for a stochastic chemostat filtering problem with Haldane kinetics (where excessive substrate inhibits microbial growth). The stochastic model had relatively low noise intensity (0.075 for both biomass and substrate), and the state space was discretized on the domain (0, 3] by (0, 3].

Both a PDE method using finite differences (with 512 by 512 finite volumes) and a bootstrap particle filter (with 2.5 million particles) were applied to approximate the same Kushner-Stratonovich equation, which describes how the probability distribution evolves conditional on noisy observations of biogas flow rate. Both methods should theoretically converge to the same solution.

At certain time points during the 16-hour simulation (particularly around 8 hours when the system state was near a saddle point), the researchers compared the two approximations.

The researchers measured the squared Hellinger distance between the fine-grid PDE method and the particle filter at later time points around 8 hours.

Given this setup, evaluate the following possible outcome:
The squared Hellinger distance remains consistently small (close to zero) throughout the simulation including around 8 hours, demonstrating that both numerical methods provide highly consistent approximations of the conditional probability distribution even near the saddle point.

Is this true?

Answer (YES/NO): NO